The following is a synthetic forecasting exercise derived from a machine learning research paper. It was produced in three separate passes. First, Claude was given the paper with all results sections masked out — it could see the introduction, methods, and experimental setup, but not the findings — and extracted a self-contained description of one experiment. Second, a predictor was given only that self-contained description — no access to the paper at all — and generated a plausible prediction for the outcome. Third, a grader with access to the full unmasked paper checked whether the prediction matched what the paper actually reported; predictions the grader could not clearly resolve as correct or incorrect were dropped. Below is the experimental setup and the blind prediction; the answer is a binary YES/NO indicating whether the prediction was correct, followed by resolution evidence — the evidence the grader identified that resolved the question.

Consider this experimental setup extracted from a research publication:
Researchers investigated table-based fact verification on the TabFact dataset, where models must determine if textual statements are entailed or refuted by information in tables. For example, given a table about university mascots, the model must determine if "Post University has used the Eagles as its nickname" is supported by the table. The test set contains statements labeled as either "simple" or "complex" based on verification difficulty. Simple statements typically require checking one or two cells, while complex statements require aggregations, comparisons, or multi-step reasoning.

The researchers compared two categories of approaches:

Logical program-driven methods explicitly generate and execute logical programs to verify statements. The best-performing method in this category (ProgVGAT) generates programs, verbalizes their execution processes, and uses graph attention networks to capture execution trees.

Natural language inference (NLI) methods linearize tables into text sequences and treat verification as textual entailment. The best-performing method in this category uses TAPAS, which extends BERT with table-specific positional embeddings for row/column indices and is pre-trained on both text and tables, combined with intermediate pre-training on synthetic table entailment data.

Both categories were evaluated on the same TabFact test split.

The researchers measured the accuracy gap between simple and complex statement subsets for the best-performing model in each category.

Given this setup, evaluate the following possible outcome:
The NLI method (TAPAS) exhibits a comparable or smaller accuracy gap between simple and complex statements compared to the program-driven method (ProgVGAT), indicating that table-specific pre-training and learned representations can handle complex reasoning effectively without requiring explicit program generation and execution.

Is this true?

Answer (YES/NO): YES